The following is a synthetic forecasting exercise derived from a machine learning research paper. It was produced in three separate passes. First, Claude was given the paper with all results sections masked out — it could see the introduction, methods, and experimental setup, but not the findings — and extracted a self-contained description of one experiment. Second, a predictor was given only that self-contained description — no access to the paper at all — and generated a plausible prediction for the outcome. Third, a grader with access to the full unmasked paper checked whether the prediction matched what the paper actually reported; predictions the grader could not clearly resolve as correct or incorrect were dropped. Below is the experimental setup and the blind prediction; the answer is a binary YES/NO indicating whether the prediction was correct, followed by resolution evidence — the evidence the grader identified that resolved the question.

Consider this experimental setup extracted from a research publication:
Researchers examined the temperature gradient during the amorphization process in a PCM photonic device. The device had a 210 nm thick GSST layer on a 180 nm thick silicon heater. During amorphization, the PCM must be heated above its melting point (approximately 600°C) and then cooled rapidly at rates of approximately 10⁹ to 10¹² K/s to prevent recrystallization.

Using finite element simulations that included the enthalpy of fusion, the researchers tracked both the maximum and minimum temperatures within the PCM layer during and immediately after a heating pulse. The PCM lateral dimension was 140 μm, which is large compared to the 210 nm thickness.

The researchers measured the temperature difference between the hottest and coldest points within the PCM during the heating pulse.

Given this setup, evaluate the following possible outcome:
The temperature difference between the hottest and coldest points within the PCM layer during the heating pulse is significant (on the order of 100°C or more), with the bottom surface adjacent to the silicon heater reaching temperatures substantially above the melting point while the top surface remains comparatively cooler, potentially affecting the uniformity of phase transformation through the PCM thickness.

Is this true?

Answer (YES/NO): YES